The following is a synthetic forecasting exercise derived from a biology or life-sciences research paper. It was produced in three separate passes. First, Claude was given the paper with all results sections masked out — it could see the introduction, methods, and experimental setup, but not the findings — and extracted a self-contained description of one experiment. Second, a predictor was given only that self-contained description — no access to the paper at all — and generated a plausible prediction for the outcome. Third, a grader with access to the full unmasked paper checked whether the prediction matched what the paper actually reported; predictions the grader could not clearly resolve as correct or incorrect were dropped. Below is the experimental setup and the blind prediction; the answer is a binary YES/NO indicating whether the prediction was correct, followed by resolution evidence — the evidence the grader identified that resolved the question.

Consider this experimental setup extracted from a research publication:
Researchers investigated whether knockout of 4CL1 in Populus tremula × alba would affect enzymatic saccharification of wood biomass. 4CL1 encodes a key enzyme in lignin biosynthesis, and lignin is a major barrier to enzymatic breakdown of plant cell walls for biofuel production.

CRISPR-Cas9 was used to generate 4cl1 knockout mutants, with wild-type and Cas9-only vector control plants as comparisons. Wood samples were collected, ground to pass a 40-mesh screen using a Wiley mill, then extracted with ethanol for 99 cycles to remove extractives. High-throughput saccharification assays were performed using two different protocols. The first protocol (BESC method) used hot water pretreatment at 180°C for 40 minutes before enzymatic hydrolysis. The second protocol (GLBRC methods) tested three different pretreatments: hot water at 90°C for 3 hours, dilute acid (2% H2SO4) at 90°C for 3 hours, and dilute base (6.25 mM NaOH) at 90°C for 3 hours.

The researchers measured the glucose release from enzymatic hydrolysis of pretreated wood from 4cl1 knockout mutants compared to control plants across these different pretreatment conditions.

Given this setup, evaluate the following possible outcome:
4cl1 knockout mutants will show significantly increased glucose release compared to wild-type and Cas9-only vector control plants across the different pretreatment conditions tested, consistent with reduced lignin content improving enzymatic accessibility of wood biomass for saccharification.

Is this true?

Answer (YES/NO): NO